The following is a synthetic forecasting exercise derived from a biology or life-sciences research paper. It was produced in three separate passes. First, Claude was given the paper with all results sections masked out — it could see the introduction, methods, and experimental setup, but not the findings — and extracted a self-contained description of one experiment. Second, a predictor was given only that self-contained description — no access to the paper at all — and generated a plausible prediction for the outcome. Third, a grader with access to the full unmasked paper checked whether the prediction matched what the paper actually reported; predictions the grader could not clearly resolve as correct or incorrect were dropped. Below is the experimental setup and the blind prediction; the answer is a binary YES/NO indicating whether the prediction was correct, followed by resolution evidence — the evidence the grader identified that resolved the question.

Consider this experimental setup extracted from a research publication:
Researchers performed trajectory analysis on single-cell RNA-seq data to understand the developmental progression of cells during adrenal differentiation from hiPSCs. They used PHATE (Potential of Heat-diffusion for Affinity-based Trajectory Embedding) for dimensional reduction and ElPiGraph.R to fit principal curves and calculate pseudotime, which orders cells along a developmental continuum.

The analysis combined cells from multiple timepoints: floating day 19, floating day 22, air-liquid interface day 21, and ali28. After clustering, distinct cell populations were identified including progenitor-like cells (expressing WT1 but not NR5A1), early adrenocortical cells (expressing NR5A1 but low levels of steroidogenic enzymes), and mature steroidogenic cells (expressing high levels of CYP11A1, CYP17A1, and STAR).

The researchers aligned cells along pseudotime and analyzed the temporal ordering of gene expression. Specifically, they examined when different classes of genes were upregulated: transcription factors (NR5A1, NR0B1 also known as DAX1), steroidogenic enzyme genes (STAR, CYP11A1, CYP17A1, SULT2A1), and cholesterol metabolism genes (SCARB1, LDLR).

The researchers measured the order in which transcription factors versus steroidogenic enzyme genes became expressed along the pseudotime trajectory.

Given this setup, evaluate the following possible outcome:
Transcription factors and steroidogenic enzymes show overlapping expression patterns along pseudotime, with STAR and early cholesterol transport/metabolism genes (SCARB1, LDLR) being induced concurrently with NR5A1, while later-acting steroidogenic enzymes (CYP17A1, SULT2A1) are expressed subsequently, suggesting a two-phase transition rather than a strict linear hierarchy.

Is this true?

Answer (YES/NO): NO